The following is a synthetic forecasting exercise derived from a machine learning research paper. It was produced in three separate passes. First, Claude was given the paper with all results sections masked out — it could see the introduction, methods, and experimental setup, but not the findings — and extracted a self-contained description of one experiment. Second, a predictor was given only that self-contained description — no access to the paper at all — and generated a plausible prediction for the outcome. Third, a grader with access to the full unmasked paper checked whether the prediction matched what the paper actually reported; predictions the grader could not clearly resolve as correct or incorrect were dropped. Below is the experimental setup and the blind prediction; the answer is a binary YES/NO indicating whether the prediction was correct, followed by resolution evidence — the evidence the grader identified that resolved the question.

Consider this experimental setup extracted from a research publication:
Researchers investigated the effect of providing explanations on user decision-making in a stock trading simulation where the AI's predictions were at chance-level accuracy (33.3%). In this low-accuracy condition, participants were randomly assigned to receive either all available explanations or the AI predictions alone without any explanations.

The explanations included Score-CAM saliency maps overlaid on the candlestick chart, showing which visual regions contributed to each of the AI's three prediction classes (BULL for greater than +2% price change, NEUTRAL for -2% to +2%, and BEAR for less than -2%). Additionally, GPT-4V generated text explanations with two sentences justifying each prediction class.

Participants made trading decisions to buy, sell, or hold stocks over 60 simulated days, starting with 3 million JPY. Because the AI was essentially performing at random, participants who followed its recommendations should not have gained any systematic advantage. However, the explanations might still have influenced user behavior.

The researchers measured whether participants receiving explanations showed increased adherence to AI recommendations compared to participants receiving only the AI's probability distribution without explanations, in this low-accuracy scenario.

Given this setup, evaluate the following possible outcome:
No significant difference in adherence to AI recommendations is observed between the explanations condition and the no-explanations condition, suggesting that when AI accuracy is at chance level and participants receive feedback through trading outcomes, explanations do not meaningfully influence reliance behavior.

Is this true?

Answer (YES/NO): NO